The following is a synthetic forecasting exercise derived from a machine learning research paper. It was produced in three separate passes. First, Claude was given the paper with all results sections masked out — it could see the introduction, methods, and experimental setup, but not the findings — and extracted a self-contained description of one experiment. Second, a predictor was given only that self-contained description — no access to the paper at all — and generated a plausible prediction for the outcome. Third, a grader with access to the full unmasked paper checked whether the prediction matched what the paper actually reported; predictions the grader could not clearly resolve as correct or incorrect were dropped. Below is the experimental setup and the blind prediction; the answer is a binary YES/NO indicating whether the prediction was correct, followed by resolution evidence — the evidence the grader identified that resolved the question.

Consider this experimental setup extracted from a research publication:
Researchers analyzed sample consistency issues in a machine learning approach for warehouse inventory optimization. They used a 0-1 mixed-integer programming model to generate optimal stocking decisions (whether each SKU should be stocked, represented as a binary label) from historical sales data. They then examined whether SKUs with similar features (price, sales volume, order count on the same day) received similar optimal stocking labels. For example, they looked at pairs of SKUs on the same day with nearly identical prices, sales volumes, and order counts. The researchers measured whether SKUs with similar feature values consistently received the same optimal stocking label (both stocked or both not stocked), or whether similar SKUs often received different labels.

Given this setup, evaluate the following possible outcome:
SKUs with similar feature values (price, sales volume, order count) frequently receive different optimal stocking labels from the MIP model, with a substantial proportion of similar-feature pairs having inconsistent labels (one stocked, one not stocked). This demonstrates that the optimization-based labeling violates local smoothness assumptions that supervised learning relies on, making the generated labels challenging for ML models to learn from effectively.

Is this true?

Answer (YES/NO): YES